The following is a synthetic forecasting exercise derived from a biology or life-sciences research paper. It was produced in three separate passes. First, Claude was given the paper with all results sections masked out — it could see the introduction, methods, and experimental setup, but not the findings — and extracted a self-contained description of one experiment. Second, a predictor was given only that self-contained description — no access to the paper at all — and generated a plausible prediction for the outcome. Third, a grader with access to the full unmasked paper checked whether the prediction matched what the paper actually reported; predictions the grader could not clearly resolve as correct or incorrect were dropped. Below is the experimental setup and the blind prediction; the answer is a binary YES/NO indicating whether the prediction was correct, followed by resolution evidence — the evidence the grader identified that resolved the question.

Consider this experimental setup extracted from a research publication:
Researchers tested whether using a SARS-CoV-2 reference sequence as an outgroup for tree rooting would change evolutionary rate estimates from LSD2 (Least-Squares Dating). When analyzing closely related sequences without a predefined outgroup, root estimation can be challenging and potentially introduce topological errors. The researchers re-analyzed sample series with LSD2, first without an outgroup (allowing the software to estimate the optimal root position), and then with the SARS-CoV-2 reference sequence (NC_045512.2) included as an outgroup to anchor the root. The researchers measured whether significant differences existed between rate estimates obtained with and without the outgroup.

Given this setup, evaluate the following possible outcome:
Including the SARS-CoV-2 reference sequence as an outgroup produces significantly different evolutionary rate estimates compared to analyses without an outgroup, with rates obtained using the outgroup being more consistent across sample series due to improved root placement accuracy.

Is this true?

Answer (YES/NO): NO